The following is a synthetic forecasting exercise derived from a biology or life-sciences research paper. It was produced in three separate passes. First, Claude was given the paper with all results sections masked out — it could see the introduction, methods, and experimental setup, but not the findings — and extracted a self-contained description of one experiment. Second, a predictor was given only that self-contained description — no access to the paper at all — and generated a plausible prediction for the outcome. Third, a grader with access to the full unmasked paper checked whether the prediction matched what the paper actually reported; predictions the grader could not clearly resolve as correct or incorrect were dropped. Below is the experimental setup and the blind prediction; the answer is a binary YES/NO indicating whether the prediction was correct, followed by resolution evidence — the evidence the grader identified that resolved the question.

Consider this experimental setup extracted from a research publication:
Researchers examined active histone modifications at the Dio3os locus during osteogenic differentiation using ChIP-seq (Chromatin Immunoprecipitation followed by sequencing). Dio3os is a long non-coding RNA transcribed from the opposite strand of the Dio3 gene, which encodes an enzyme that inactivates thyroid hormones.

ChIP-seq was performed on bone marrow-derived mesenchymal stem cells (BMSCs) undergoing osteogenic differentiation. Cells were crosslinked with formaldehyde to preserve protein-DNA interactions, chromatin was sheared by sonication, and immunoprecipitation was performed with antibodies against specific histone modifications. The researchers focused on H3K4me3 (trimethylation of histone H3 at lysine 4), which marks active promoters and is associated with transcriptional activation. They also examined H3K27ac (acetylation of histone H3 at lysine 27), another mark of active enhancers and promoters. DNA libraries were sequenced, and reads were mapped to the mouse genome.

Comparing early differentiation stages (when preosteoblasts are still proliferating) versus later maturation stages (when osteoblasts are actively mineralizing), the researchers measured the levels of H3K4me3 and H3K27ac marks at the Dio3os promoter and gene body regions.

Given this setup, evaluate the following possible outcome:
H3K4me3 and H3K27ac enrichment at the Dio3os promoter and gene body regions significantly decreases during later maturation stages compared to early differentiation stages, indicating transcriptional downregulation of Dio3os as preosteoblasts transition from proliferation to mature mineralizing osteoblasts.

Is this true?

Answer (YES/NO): YES